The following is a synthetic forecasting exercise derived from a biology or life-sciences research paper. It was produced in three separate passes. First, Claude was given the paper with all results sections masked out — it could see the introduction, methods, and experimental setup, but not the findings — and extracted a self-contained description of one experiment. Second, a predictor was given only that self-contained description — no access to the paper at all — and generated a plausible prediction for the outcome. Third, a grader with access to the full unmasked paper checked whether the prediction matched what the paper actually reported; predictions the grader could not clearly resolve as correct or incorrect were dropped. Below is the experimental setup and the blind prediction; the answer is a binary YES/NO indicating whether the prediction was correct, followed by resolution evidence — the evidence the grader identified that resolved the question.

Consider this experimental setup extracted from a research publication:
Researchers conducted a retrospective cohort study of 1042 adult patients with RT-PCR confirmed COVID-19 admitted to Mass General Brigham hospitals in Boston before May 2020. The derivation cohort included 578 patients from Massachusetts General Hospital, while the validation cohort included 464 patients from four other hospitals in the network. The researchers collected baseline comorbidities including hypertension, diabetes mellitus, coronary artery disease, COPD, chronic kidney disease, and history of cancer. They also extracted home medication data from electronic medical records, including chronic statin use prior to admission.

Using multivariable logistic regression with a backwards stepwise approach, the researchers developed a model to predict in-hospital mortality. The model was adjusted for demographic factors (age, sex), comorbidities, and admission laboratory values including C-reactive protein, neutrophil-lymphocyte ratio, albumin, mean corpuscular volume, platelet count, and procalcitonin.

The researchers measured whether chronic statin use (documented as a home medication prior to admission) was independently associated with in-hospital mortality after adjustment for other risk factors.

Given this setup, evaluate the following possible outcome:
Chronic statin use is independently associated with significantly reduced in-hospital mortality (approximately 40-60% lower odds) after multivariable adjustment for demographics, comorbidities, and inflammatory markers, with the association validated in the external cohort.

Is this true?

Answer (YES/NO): NO